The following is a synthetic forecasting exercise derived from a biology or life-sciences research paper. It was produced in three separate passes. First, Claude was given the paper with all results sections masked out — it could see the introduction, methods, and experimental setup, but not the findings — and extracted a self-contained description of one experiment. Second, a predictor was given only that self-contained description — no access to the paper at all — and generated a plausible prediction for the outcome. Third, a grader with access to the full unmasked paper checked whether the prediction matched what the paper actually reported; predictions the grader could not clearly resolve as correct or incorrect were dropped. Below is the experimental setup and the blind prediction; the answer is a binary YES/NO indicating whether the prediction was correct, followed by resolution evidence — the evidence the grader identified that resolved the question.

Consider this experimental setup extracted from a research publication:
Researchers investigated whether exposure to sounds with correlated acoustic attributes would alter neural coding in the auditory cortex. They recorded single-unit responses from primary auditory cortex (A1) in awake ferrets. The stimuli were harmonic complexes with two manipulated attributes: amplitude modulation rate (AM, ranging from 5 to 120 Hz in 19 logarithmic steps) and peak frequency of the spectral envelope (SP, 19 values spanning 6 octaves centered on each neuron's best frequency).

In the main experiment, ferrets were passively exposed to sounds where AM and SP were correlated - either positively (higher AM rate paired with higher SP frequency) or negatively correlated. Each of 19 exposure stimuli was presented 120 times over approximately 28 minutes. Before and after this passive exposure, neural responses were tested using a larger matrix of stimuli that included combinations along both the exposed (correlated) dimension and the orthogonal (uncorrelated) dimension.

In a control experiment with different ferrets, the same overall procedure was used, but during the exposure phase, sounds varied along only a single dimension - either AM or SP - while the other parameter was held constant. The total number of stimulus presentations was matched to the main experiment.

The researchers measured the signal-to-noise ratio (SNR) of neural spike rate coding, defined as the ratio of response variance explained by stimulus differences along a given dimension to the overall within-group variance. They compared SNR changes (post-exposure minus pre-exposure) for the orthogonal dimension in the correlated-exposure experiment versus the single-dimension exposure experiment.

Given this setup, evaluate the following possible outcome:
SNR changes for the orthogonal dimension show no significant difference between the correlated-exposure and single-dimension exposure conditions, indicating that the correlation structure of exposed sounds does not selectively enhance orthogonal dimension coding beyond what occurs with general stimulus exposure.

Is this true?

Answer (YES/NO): NO